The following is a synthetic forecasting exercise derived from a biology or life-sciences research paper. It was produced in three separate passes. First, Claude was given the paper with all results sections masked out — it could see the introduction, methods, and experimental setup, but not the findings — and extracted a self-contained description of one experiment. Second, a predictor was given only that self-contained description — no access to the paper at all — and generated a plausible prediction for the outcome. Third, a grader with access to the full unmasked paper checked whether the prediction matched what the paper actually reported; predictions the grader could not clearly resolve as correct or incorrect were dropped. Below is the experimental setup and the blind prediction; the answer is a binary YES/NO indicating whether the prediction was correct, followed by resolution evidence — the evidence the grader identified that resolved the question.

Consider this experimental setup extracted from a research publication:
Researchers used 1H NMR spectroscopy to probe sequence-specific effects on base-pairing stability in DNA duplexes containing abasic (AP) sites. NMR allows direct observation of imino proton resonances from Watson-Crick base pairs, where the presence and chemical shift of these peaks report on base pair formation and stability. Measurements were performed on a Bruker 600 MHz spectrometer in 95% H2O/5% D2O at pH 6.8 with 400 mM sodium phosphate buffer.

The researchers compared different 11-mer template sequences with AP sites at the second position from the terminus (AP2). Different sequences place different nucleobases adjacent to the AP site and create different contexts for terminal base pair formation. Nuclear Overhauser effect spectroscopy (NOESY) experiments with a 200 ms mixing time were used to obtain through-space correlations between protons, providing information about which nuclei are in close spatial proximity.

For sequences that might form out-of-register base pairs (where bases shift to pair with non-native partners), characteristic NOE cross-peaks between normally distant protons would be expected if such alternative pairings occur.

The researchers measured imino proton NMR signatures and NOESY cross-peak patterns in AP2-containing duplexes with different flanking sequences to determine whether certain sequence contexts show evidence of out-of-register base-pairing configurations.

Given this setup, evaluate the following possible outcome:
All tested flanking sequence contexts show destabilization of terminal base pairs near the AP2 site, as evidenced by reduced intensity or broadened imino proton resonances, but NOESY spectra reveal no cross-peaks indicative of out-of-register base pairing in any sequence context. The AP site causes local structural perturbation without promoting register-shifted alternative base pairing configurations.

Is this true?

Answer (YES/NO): NO